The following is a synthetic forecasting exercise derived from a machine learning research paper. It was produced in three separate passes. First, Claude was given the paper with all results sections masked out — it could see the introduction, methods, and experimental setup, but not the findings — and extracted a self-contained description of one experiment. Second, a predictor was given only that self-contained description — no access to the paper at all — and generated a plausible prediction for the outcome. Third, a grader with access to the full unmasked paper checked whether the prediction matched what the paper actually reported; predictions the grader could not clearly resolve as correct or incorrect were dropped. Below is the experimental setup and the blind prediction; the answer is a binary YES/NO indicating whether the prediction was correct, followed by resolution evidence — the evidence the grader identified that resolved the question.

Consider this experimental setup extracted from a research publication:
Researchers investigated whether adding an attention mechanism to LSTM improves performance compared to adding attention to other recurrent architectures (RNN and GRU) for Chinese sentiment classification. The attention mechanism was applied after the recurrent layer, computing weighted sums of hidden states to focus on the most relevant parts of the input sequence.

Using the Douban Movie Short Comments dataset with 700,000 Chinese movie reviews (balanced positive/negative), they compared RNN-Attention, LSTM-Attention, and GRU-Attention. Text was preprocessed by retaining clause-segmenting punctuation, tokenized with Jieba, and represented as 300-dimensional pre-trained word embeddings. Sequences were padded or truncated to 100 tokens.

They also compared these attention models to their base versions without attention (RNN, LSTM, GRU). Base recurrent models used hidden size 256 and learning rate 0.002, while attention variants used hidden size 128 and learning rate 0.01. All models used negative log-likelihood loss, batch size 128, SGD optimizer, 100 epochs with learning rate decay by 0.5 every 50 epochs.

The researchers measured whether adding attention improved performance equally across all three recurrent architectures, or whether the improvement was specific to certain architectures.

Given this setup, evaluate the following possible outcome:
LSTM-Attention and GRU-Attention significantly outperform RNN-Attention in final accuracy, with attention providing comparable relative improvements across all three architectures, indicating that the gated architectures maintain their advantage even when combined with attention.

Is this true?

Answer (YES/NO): NO